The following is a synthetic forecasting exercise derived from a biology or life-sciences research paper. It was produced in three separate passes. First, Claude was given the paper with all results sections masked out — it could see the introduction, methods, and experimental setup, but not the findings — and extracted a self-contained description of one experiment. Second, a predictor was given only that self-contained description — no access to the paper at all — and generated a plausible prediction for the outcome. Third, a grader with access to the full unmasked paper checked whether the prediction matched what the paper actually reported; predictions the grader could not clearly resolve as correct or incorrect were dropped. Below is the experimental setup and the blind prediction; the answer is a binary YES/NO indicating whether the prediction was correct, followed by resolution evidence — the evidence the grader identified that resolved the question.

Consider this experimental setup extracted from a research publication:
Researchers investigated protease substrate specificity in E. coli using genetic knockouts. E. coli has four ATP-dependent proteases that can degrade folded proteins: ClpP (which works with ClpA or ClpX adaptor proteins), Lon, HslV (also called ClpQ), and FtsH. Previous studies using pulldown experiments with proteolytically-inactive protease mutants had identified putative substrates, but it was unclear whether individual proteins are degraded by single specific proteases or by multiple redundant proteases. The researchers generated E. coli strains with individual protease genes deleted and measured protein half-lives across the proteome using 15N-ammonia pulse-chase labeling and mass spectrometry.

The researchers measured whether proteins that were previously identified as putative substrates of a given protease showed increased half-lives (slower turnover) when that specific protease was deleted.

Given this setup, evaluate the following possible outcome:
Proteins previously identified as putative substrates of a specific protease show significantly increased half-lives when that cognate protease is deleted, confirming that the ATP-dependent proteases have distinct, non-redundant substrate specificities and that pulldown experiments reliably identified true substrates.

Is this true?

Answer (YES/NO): NO